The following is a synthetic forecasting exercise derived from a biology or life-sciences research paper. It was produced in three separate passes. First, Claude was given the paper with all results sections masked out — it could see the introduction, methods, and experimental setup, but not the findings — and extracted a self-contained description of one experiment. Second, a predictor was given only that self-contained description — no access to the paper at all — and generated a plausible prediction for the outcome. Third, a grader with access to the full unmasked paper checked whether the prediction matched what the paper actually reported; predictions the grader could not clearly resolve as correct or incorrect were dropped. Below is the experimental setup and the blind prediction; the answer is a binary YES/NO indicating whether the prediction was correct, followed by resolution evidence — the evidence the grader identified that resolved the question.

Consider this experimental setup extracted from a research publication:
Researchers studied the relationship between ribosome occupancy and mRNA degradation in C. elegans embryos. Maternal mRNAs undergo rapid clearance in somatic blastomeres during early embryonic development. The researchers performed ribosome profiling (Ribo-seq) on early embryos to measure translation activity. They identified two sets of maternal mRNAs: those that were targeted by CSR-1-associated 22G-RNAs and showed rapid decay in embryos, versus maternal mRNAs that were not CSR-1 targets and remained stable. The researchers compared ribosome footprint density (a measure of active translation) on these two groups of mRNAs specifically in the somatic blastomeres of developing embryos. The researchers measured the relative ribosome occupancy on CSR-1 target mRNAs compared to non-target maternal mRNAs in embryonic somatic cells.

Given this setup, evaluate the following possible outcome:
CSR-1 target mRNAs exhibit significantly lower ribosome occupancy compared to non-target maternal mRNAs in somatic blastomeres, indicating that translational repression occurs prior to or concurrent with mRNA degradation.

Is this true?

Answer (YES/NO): YES